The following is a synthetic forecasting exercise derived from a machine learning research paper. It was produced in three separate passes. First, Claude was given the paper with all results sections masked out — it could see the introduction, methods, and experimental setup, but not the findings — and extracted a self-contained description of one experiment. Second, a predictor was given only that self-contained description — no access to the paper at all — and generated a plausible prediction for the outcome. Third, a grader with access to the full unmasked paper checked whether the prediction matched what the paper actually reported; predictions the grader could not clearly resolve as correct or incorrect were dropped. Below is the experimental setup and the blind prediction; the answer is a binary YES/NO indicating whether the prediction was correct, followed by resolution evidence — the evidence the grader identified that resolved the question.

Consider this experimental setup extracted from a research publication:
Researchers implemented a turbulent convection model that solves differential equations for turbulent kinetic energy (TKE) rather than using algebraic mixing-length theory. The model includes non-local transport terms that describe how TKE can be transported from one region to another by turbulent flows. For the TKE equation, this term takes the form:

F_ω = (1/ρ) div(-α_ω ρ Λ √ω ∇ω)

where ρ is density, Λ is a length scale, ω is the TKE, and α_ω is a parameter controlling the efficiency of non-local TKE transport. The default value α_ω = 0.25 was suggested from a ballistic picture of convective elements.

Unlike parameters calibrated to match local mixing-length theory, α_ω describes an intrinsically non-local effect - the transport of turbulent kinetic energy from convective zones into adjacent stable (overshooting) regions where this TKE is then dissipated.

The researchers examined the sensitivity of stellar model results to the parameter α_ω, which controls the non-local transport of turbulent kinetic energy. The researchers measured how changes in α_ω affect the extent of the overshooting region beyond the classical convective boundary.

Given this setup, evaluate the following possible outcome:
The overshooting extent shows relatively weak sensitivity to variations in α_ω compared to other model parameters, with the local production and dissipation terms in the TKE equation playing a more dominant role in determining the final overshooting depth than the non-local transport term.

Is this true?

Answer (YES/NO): NO